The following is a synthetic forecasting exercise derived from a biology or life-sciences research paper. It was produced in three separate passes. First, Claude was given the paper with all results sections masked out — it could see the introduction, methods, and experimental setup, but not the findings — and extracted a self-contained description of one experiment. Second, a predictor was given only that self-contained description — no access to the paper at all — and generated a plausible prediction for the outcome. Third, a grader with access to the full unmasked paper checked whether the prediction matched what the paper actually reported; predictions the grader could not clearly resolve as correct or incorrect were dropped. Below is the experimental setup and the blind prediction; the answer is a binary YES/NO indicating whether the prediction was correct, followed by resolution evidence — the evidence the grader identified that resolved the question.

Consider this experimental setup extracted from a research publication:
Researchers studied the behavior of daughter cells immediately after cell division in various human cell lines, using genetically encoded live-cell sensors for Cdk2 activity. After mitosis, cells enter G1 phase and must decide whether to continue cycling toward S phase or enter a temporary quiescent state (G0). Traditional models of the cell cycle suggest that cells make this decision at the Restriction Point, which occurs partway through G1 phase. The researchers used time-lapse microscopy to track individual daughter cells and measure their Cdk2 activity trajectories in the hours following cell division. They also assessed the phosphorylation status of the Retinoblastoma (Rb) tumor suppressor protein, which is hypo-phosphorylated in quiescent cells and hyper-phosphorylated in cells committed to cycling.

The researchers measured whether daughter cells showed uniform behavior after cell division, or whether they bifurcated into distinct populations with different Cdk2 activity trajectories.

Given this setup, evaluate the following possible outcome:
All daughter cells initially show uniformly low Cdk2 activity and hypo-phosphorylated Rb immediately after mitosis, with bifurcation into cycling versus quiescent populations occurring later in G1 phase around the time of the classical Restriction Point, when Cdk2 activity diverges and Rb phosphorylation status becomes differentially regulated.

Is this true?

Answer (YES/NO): NO